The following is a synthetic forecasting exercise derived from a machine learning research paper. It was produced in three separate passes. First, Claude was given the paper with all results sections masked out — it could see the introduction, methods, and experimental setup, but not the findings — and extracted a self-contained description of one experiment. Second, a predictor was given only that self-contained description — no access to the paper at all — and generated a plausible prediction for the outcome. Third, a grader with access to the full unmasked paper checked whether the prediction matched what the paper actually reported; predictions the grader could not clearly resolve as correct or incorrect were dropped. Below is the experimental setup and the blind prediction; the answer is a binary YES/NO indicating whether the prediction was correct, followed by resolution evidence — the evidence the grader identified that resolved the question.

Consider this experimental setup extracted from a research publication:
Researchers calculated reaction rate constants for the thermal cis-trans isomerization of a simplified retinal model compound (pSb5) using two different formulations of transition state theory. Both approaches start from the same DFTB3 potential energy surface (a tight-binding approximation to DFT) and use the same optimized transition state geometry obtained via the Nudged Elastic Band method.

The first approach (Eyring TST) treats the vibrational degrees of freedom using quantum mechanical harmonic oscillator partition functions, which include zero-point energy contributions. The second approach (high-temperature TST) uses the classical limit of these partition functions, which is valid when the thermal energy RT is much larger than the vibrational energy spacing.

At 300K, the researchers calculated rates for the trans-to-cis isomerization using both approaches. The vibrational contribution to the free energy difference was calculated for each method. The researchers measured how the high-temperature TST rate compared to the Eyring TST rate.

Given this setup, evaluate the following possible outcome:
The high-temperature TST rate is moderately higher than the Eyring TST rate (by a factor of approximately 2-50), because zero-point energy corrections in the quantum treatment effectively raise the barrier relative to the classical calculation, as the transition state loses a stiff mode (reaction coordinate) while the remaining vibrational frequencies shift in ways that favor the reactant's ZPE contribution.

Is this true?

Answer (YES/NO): NO